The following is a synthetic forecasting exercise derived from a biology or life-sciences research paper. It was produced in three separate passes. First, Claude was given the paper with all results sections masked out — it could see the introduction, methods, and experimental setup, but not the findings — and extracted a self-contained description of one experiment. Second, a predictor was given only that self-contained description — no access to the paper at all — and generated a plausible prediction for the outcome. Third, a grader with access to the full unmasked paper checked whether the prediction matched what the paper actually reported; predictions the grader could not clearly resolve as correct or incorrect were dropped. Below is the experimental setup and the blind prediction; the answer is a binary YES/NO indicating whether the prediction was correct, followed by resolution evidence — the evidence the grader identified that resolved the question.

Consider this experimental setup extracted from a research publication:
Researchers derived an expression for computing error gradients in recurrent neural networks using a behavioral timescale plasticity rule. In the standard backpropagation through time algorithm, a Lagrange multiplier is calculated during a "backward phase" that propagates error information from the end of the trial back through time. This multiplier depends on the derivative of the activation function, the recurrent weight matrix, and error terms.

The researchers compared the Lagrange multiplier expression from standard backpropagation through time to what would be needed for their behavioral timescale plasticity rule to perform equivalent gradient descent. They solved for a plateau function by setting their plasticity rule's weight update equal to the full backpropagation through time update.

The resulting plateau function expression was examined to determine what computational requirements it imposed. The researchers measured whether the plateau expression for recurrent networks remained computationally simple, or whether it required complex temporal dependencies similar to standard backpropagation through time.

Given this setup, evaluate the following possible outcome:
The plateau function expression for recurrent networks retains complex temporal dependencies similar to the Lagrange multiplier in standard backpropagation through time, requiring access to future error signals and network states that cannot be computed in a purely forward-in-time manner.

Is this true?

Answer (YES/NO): YES